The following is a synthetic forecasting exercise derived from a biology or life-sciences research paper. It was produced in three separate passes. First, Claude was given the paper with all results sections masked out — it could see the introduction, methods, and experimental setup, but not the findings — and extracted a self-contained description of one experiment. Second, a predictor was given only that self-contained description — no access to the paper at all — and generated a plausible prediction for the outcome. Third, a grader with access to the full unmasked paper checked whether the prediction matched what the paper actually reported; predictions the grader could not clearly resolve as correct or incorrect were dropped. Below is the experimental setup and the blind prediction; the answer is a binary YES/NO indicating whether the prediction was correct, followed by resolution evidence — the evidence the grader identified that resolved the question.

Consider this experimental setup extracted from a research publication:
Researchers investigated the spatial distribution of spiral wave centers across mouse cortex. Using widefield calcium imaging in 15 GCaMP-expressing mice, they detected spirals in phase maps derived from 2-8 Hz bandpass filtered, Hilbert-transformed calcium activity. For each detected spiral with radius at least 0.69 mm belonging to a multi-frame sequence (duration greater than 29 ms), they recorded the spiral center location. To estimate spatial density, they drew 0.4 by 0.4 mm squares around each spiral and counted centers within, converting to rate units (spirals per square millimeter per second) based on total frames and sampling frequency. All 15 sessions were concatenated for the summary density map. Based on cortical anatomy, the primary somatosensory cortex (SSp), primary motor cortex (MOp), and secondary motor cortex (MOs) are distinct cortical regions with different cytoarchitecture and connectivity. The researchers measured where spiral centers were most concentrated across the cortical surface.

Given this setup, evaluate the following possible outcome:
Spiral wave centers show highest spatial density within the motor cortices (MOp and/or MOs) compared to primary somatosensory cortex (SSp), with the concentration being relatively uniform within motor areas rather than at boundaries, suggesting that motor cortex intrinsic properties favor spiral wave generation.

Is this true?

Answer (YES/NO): NO